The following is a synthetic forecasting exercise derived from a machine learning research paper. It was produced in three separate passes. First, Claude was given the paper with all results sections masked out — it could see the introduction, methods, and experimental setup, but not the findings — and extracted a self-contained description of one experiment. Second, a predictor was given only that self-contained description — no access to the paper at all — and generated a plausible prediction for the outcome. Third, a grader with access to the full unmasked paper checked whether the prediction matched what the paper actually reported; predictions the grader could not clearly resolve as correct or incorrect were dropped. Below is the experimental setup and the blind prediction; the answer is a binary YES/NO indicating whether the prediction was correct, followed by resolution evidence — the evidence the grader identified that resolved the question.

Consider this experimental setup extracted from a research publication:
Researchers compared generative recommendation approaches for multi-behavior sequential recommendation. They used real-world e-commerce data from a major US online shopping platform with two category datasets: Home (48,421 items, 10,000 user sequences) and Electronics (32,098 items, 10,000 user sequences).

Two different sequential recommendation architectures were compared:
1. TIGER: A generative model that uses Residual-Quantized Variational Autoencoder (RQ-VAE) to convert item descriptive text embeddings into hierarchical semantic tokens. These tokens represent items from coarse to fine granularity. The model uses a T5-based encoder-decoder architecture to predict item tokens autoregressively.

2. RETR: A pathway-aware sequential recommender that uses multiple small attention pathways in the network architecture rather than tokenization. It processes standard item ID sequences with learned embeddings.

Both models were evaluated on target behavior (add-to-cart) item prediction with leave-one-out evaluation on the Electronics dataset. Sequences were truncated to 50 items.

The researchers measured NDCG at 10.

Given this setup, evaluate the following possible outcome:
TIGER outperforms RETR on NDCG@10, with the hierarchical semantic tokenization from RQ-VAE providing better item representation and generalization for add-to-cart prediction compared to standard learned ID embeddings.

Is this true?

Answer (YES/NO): NO